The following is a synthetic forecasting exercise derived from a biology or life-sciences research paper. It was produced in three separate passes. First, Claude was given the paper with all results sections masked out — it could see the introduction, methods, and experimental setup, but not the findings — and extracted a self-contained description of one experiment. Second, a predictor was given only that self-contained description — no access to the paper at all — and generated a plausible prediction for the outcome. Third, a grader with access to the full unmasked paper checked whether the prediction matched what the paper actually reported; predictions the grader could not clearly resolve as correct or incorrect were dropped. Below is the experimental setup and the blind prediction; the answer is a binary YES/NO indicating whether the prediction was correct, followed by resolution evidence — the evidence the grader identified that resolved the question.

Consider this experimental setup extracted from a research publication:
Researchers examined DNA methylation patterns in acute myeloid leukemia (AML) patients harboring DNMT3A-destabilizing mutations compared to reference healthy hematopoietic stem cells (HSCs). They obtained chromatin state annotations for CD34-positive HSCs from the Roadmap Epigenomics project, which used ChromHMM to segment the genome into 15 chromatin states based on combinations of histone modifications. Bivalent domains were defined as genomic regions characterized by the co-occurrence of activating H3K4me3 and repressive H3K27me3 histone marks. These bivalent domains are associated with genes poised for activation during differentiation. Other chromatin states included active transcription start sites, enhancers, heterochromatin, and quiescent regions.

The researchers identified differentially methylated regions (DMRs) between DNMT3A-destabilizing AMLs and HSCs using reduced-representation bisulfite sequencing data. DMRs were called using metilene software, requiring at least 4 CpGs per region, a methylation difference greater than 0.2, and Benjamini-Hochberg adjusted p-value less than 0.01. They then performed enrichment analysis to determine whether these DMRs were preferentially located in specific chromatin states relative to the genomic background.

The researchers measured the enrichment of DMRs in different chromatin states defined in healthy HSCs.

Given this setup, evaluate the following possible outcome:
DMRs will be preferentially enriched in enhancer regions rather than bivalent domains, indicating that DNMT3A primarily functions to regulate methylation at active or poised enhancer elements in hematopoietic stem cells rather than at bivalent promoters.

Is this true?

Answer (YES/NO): NO